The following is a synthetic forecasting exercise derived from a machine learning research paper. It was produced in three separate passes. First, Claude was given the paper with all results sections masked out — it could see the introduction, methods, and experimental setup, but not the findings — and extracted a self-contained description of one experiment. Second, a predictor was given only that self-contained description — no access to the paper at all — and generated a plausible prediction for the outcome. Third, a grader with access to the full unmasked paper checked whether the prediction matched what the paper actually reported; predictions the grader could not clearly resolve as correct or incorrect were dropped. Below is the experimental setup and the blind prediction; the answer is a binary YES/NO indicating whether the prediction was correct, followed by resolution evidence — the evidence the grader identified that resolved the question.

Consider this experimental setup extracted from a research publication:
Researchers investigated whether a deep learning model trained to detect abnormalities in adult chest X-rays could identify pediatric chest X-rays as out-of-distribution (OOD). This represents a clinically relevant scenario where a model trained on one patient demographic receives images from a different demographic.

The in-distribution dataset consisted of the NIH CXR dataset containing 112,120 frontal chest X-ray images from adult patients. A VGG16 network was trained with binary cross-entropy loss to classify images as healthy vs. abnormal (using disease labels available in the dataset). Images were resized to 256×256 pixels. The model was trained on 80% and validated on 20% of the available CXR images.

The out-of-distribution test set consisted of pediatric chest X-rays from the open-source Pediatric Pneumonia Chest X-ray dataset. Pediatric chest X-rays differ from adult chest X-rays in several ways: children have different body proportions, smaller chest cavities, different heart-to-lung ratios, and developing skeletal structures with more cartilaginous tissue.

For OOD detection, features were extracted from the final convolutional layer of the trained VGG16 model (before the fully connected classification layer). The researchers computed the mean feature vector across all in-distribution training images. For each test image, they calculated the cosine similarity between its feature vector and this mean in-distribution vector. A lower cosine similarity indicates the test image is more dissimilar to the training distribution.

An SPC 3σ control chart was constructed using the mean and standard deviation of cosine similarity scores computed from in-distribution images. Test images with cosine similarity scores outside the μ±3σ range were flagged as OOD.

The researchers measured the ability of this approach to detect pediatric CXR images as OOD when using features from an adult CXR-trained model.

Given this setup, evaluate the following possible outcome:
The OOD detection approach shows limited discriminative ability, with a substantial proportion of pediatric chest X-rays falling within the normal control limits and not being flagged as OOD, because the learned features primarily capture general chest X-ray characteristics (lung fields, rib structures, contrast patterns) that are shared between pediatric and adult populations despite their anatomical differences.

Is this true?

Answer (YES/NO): NO